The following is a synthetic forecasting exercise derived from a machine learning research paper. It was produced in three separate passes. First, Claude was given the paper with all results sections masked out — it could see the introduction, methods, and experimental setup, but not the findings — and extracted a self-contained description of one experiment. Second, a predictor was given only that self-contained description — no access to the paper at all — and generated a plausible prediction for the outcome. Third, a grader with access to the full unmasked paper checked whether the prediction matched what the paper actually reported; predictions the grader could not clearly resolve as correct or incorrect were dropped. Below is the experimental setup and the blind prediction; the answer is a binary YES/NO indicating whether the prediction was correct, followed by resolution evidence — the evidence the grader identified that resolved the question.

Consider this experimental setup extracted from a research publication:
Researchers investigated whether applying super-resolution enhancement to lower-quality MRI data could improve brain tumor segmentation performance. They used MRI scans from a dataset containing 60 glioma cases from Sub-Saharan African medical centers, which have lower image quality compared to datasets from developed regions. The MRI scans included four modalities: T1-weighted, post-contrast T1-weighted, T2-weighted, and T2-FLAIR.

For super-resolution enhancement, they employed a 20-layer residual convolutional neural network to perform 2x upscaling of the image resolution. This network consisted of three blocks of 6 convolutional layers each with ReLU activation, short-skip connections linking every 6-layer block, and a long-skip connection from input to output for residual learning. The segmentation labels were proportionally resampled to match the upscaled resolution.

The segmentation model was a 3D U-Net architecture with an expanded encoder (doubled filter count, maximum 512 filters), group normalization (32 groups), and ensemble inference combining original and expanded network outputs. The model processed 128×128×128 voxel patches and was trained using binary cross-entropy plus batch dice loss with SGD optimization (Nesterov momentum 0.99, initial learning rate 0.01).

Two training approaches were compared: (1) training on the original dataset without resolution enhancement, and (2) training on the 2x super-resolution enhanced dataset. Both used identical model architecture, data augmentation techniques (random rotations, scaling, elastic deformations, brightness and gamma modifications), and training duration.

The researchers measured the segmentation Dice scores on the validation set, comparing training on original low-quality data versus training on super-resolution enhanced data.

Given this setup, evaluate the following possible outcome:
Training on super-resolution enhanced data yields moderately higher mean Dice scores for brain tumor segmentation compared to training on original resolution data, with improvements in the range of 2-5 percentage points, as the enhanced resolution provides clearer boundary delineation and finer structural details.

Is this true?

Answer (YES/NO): NO